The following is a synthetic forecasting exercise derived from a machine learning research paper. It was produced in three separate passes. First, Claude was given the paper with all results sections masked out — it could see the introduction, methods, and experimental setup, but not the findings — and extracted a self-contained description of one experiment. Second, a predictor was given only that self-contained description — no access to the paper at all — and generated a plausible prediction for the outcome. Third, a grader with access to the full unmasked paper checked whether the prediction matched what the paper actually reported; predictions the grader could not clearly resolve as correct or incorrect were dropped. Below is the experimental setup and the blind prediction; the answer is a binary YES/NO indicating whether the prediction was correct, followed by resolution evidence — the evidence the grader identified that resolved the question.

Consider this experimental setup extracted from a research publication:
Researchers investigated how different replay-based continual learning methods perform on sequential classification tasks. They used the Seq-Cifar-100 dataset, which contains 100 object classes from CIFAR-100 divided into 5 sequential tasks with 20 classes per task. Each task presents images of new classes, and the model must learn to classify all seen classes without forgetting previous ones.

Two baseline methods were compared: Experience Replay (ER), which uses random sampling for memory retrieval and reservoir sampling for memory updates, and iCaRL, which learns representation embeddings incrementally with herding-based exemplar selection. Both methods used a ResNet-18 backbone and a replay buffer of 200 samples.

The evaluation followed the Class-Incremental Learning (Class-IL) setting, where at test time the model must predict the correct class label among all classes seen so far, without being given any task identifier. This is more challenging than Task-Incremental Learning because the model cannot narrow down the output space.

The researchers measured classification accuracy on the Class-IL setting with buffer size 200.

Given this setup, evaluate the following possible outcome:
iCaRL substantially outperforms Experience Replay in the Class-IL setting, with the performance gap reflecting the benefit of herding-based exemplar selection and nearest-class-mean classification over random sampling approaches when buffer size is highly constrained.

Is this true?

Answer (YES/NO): YES